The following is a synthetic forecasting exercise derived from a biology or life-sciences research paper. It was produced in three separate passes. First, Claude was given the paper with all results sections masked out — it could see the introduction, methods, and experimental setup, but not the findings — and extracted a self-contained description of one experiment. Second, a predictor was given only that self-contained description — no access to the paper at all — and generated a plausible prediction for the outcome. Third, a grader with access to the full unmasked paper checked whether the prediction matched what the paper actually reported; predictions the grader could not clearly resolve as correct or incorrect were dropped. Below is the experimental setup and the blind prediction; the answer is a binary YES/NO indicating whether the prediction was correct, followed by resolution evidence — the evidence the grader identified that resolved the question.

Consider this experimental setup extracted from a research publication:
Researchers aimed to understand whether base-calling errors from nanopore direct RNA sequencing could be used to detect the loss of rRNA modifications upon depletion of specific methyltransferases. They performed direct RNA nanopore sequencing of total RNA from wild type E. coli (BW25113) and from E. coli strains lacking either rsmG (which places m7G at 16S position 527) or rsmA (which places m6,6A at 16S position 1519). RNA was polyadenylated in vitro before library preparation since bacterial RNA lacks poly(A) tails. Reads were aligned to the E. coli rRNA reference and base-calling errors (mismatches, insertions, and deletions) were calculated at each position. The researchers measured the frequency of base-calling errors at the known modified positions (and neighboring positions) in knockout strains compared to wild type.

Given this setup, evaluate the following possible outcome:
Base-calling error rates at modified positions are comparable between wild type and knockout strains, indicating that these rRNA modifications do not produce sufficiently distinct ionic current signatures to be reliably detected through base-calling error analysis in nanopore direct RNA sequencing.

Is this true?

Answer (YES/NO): NO